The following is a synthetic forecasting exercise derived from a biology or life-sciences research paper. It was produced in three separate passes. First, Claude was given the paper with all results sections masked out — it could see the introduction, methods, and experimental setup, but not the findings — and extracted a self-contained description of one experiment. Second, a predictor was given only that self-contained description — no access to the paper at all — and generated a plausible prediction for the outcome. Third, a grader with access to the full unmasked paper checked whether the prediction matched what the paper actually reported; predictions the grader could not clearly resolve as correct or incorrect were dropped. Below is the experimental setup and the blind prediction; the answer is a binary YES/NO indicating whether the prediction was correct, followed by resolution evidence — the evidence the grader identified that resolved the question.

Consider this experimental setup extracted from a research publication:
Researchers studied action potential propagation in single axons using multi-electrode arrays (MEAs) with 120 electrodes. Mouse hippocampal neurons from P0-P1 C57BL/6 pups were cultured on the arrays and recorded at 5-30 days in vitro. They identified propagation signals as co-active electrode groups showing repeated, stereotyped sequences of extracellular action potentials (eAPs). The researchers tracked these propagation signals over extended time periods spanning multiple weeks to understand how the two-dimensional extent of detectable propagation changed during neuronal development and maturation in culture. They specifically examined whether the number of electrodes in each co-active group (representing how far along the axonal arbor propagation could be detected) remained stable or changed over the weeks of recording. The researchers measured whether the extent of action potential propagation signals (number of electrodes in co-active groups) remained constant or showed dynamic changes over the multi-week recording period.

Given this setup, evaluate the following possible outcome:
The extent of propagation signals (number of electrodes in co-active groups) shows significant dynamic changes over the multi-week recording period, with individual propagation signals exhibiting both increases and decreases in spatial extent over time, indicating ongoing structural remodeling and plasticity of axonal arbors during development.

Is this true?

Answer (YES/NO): YES